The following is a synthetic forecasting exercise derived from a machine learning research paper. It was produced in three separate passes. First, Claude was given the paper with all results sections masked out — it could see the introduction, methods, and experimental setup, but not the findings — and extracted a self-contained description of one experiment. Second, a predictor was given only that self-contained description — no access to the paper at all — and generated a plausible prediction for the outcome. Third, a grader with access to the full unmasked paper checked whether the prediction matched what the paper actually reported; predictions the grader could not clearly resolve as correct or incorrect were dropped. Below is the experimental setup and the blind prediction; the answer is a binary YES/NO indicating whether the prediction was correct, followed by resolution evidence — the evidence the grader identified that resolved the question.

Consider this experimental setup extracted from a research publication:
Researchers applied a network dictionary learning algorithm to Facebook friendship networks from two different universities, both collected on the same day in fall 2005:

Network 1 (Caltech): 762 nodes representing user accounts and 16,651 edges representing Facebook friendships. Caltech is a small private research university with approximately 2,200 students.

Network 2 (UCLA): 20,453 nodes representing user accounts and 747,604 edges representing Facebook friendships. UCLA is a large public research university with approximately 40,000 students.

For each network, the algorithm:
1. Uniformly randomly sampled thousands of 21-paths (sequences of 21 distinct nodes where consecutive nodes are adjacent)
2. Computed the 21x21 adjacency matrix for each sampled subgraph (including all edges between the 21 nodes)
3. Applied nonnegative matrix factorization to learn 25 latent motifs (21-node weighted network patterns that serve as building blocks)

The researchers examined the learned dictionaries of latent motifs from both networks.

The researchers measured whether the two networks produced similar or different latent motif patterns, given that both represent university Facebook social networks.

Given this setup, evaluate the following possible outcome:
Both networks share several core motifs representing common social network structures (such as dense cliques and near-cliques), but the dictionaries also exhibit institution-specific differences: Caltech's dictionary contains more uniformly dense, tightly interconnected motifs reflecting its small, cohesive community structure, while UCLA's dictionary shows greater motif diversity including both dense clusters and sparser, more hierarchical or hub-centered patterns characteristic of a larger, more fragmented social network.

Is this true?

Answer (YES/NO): NO